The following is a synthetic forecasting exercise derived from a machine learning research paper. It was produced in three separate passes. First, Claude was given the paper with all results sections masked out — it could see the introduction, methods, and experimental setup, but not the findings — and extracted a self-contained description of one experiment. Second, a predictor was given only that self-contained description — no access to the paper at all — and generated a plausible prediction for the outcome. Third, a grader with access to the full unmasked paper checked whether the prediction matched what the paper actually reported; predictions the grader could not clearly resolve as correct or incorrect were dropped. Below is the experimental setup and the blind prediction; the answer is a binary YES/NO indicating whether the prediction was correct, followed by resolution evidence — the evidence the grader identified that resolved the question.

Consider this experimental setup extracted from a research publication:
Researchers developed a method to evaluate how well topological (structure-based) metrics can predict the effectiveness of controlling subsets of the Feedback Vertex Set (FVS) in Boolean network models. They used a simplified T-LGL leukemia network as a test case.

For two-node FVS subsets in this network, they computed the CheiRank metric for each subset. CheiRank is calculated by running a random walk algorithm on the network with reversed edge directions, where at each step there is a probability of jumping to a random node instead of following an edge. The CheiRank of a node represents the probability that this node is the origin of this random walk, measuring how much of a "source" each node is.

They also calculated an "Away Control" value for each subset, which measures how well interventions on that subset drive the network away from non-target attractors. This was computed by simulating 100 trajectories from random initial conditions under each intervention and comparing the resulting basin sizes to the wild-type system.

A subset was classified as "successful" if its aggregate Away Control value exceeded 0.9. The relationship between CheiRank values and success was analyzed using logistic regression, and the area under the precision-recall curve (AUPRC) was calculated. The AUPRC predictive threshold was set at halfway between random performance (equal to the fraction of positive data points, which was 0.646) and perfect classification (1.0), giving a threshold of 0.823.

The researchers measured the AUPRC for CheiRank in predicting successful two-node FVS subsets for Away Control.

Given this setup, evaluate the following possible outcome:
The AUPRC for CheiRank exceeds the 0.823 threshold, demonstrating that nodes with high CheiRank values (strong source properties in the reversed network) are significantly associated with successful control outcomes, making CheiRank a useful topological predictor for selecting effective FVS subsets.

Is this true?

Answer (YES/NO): YES